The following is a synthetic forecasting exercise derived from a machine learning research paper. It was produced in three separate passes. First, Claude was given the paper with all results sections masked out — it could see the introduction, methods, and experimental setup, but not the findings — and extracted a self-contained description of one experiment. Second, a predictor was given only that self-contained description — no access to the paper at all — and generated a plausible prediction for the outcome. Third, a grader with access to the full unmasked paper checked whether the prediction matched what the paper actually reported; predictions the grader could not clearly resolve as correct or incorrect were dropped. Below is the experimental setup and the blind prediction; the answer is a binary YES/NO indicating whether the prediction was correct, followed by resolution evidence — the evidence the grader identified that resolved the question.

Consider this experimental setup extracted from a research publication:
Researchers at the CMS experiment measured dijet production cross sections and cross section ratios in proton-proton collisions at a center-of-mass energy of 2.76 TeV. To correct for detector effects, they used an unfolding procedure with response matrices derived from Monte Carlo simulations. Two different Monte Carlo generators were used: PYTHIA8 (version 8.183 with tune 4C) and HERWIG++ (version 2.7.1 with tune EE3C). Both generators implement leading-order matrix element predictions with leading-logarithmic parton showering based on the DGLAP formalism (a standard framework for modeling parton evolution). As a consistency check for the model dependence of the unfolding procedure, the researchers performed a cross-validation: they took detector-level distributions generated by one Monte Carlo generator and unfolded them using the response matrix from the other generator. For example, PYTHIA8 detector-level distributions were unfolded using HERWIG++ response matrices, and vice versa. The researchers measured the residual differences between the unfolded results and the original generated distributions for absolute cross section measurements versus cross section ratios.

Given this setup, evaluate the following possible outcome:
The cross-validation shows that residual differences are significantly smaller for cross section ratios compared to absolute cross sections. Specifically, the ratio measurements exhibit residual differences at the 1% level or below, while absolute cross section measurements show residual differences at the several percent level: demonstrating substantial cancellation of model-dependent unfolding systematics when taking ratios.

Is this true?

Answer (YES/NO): NO